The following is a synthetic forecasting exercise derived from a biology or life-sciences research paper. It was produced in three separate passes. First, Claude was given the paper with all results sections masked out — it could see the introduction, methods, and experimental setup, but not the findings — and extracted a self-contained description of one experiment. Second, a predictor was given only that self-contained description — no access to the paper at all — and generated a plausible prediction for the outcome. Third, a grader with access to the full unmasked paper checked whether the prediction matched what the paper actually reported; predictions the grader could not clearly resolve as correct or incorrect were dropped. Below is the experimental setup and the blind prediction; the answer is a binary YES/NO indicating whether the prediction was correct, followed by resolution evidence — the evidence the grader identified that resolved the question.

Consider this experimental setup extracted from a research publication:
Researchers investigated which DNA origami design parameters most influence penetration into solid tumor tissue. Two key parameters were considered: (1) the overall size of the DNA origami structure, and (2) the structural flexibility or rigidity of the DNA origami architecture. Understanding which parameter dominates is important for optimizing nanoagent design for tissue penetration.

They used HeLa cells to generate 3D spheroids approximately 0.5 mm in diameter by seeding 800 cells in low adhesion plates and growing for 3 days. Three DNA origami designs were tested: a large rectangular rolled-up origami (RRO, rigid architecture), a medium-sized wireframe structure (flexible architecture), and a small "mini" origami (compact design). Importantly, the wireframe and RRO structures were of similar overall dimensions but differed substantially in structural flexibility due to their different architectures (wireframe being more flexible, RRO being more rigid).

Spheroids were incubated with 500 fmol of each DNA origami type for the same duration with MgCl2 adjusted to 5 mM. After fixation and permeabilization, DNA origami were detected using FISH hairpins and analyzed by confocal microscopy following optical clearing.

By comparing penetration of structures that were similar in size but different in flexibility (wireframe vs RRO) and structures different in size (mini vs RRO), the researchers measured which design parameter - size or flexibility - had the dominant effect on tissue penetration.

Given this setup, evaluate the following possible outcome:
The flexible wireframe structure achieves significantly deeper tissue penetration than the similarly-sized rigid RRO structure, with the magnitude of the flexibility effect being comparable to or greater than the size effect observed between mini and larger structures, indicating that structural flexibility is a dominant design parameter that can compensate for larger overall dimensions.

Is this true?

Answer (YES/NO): NO